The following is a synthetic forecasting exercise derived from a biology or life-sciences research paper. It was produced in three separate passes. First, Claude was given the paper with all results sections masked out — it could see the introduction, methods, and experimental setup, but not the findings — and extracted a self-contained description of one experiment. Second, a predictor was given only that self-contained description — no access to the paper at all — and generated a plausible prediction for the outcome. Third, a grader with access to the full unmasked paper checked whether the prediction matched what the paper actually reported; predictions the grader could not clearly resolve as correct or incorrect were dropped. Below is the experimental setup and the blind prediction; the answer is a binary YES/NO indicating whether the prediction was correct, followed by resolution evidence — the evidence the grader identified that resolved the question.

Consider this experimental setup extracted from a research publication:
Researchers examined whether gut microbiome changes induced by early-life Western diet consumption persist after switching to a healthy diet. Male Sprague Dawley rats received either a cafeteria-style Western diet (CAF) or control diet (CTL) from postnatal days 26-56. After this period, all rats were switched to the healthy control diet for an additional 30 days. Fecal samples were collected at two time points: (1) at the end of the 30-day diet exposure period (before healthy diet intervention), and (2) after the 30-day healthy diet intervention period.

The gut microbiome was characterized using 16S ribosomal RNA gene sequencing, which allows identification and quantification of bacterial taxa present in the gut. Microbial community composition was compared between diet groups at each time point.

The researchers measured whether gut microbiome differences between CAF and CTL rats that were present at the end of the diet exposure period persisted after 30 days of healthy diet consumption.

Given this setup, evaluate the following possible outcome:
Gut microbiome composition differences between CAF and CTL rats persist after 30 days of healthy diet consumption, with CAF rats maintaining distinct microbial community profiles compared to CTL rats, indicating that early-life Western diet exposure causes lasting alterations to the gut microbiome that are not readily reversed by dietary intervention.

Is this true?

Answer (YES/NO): NO